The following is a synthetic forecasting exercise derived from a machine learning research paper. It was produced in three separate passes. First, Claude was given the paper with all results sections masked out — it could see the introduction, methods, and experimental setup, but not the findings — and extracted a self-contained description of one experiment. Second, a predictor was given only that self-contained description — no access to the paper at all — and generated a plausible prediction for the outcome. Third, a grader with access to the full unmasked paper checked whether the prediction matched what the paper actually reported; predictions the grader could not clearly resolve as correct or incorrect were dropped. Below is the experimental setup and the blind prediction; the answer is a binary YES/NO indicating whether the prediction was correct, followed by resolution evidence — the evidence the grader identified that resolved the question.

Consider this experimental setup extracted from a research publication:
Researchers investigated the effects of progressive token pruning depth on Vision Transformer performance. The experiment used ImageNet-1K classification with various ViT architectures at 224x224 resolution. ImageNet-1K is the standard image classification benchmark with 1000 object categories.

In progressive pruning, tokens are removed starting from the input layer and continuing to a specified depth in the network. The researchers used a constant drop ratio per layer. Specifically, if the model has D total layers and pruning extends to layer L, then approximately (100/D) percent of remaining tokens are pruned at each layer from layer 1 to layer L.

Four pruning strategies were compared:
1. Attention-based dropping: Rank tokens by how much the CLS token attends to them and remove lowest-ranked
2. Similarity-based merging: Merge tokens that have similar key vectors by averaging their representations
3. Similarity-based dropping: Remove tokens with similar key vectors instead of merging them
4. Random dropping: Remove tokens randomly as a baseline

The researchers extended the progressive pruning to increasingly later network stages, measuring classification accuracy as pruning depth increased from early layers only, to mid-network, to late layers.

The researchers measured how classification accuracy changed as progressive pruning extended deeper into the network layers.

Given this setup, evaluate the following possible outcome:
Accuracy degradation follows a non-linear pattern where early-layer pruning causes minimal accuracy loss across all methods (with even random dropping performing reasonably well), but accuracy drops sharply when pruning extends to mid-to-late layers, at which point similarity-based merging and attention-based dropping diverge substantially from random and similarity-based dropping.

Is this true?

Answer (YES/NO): NO